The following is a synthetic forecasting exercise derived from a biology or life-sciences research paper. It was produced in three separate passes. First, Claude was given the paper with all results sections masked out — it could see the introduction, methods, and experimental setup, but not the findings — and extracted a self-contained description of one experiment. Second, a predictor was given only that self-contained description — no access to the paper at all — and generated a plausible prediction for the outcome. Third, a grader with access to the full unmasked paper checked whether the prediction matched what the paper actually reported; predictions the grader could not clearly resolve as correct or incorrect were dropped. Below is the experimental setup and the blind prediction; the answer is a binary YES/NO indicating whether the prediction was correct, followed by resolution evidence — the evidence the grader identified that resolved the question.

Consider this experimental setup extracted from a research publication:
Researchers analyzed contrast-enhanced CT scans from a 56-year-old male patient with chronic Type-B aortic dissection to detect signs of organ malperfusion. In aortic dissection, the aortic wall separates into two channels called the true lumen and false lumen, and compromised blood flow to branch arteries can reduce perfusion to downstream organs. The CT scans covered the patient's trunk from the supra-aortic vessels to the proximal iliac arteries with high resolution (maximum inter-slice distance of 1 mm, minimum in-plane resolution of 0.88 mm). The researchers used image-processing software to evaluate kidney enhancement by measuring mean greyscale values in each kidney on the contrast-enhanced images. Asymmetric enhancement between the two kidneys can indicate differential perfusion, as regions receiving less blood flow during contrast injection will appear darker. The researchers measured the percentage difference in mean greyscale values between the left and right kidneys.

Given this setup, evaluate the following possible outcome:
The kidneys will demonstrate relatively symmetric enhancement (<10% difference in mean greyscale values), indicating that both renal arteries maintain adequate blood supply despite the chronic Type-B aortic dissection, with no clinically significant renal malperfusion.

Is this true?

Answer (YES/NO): NO